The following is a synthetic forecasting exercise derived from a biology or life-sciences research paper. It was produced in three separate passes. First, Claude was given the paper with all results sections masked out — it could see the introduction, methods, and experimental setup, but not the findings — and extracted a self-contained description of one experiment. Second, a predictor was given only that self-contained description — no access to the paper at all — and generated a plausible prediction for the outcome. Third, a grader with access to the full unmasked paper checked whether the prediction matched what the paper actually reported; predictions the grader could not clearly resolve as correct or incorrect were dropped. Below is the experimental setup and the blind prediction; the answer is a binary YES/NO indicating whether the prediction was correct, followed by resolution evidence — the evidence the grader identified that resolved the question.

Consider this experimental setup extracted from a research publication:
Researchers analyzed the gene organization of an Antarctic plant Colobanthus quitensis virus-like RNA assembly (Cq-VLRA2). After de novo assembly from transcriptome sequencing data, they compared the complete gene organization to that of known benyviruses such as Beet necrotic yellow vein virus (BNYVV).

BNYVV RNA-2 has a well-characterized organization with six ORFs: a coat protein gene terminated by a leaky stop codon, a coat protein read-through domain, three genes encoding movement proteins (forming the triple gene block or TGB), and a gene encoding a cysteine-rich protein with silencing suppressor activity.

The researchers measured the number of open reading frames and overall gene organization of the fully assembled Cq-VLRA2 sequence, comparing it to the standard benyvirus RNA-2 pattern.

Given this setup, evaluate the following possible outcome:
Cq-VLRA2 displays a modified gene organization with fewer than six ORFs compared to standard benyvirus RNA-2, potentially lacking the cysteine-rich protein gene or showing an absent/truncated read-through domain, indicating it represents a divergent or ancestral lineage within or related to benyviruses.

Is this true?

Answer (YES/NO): NO